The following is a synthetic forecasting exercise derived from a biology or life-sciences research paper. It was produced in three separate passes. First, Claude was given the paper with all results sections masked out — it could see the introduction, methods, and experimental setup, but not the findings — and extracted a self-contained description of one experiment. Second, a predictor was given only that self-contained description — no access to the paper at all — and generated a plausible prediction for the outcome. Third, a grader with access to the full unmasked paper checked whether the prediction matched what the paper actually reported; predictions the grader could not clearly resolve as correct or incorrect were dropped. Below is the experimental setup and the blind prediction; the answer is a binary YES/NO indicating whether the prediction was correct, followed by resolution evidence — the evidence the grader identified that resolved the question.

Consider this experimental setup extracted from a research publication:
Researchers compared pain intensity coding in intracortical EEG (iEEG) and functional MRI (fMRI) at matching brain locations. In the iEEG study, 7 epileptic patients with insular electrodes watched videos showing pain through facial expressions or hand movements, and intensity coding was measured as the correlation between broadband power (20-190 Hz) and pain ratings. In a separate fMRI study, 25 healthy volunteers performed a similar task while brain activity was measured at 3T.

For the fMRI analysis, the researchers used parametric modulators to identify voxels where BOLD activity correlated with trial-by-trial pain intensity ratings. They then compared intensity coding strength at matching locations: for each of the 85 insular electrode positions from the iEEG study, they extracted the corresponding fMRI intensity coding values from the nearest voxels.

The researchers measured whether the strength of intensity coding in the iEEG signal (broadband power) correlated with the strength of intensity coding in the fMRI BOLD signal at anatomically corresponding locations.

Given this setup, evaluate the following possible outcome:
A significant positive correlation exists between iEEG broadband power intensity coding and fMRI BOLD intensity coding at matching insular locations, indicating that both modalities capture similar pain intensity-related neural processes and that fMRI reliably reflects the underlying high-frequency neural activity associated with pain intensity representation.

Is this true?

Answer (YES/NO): NO